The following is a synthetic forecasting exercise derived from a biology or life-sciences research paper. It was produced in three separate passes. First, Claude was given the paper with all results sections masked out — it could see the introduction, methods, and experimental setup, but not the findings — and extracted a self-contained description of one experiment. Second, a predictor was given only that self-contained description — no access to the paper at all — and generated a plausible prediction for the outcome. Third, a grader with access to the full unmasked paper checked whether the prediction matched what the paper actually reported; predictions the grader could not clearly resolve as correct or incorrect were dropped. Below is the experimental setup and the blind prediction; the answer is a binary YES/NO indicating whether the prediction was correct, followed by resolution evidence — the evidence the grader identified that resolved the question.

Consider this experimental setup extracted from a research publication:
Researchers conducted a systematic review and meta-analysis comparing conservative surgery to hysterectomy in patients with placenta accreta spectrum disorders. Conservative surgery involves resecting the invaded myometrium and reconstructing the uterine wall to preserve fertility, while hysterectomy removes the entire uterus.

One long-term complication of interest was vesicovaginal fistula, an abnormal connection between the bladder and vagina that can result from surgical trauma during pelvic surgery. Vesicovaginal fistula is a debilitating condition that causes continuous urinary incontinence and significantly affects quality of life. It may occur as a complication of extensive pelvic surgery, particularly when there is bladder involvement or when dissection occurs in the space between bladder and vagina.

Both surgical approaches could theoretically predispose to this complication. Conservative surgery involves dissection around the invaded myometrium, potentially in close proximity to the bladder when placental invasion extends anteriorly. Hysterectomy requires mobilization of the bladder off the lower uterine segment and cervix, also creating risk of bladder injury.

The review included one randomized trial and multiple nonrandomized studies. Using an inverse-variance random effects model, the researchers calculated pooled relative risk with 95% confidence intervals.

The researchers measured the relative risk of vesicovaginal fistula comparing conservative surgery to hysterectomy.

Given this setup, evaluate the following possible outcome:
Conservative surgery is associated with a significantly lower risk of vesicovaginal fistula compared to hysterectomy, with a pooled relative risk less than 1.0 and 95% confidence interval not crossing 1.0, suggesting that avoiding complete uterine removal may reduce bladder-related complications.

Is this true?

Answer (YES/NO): NO